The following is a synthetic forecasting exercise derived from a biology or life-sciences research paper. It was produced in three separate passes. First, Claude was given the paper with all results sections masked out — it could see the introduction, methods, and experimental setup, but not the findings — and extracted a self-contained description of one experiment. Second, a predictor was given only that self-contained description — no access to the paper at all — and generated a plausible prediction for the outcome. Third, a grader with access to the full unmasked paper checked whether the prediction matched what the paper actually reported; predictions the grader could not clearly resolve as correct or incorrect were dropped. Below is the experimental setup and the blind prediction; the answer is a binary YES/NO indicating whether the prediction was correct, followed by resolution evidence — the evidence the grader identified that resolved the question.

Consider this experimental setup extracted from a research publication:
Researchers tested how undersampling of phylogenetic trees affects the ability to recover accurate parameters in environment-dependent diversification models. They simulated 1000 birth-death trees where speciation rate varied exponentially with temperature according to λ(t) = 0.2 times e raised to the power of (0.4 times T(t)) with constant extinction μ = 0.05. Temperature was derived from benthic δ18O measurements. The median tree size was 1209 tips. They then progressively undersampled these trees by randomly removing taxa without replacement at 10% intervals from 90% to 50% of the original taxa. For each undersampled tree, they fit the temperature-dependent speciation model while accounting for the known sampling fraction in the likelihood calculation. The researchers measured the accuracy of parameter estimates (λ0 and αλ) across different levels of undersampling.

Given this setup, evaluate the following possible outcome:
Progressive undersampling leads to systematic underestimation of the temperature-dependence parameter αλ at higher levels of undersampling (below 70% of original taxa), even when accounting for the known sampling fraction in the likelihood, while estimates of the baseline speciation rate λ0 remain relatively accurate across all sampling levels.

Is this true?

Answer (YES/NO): NO